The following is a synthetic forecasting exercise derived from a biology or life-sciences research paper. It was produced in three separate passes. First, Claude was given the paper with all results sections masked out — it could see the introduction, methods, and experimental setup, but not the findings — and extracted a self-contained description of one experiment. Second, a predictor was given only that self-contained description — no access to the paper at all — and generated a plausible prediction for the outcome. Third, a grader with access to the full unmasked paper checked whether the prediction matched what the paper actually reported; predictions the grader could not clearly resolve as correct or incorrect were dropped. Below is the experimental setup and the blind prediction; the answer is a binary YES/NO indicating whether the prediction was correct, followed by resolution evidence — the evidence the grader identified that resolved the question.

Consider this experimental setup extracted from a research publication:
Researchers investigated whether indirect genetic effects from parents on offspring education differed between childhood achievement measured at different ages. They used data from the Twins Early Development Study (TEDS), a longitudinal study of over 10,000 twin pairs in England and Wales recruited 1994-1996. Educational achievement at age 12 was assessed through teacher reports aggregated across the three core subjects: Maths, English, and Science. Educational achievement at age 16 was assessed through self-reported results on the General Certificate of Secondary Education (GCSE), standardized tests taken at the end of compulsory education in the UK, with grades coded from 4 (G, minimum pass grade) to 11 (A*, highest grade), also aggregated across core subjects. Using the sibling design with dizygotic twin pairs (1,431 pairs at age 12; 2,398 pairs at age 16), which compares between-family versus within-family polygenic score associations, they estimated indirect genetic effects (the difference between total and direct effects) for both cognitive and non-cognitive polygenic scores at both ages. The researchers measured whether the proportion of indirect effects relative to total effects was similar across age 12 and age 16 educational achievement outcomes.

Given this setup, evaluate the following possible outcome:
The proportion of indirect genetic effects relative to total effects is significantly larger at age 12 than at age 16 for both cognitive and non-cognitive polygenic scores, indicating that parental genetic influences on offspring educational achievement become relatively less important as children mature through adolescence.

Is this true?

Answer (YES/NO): NO